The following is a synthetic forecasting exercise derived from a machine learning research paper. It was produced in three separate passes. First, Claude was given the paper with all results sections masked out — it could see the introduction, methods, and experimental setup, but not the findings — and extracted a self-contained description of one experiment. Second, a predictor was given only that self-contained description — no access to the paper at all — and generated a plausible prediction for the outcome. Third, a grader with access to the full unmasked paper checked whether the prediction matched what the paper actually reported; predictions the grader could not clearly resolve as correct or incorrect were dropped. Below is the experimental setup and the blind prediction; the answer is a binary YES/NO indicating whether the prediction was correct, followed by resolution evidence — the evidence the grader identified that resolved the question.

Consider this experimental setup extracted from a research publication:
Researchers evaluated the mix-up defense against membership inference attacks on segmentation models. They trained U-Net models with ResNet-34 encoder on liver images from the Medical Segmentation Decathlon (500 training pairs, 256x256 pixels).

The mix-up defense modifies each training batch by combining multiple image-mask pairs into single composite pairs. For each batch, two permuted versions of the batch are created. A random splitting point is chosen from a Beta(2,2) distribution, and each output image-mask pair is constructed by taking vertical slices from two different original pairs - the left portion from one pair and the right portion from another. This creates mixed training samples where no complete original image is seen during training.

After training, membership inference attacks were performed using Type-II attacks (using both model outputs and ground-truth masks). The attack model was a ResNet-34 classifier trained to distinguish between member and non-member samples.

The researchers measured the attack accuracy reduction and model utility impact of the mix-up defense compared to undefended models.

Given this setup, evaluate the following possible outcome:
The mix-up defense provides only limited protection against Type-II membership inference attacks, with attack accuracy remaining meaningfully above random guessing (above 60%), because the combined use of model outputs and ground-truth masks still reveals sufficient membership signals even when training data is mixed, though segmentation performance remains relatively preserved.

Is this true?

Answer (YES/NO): YES